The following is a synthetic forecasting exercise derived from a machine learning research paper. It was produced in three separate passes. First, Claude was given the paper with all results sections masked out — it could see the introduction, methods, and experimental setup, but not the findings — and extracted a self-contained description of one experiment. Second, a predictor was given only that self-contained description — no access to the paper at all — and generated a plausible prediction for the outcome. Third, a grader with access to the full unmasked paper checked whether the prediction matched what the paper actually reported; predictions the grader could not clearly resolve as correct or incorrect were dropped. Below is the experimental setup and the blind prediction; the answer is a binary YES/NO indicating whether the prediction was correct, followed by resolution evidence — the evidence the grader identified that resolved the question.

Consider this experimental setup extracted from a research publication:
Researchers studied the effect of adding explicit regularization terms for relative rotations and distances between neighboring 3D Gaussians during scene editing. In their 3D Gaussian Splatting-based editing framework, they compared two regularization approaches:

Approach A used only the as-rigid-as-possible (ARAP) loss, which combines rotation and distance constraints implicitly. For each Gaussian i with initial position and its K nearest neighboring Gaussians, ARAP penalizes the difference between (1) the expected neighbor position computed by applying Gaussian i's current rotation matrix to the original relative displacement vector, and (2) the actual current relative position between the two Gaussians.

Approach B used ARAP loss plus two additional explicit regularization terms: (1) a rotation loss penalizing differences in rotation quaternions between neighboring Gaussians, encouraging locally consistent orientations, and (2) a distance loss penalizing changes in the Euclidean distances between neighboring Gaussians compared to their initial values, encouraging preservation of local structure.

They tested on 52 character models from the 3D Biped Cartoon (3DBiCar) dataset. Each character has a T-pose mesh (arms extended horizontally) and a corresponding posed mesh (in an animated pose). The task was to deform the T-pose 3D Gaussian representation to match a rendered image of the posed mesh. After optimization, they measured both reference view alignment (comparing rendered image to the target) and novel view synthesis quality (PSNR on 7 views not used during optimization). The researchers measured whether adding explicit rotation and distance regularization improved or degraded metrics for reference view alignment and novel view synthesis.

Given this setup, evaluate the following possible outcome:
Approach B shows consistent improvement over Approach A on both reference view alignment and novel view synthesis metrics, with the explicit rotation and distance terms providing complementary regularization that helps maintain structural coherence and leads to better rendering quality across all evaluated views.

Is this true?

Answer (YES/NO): NO